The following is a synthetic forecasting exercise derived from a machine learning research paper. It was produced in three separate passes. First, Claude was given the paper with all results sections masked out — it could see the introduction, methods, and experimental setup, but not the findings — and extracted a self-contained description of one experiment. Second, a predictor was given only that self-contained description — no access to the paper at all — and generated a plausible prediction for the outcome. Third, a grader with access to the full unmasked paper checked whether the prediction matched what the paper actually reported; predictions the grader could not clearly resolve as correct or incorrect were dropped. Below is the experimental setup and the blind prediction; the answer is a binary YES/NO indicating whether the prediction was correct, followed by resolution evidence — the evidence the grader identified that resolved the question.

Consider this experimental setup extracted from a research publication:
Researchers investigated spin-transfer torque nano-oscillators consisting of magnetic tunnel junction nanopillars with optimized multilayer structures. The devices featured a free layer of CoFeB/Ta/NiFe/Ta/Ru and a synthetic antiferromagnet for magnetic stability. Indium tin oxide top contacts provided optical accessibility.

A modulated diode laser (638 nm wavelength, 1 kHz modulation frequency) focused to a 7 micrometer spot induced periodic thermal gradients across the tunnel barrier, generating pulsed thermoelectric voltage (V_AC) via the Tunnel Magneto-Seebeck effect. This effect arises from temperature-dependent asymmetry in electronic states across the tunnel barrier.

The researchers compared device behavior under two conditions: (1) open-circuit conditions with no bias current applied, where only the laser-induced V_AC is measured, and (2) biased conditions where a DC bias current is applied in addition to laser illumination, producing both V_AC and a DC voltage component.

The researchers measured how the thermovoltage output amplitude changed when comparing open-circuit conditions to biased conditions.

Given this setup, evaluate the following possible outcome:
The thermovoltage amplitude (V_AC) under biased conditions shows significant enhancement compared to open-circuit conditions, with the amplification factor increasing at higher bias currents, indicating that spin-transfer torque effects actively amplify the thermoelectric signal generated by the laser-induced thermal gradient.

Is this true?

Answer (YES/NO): NO